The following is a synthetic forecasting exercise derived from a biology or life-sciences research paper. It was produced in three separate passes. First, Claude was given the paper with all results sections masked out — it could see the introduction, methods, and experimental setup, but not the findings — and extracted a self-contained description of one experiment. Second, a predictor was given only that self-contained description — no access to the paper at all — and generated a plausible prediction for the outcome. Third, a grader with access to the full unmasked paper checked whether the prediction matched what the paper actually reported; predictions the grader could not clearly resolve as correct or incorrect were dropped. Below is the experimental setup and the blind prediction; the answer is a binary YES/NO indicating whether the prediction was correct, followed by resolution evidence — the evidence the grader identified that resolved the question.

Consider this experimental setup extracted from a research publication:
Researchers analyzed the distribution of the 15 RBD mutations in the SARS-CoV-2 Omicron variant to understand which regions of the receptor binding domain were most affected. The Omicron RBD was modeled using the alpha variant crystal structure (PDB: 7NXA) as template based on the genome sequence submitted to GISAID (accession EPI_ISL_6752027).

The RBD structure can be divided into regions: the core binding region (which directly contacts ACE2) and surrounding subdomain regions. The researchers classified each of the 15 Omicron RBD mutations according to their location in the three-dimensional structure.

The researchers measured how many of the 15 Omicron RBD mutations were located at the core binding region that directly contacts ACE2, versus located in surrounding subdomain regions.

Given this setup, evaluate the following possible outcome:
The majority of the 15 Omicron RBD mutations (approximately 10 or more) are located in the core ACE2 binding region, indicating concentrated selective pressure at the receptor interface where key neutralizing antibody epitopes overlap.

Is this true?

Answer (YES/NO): NO